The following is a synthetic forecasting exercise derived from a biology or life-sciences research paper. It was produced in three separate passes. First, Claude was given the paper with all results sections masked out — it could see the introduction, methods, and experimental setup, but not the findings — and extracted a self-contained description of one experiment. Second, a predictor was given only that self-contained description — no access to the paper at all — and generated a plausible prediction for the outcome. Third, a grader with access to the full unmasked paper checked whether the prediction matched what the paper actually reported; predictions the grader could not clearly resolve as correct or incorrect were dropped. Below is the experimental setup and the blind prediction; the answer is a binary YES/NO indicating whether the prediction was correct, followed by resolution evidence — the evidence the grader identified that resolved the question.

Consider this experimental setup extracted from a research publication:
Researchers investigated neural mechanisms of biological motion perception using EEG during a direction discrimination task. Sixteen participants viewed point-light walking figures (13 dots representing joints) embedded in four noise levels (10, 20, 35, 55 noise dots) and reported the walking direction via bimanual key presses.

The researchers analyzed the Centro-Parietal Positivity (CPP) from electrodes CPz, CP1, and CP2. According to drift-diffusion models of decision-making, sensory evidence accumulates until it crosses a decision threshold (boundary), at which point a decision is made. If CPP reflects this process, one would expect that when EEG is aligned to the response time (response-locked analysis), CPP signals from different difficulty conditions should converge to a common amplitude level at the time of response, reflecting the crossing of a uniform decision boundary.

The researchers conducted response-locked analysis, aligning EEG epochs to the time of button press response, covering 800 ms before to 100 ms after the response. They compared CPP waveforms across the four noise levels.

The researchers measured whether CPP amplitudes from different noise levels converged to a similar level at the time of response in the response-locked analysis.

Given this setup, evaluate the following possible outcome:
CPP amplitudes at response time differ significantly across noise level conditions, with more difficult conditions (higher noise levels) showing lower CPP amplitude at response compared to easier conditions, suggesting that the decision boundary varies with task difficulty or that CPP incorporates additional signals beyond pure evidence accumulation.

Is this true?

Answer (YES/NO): NO